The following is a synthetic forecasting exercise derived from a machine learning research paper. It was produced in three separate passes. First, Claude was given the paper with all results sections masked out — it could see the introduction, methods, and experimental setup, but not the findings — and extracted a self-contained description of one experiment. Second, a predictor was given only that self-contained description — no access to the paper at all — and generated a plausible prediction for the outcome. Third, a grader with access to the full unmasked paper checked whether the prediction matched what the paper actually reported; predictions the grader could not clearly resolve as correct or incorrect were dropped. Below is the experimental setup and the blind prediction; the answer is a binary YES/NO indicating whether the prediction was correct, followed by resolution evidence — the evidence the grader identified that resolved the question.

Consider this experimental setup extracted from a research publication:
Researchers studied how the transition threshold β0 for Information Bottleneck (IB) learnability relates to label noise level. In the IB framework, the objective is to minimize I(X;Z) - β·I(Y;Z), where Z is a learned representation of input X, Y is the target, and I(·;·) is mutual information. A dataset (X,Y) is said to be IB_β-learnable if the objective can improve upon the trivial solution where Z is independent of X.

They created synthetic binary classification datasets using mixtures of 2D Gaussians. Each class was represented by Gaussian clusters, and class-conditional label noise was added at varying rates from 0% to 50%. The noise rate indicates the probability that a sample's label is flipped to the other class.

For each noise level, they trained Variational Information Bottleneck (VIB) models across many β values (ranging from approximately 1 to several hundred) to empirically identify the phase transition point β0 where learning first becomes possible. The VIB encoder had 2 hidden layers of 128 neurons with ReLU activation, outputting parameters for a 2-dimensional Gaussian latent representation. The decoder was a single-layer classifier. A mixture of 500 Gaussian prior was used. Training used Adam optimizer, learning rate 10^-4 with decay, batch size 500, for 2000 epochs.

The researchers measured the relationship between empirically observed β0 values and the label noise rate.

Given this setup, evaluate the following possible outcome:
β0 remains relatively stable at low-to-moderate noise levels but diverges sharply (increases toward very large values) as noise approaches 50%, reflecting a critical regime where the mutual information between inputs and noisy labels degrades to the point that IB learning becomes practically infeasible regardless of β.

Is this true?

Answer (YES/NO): NO